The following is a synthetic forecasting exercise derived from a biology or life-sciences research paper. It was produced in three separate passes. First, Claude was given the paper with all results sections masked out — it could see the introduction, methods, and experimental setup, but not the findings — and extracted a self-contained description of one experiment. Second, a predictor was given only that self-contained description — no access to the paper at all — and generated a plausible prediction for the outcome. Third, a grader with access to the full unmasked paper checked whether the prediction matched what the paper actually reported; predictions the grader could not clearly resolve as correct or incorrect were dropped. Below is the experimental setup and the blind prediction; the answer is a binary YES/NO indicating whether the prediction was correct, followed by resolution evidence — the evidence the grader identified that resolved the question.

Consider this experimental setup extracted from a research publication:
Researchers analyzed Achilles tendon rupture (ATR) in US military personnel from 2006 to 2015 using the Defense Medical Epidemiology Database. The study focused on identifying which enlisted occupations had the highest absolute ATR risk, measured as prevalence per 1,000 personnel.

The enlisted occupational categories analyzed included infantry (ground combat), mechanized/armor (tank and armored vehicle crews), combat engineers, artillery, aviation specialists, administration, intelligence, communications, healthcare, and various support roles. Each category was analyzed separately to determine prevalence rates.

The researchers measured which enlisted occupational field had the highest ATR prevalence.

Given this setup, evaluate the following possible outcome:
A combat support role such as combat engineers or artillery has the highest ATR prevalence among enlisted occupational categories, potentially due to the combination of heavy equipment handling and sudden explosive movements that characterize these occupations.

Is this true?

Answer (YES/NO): NO